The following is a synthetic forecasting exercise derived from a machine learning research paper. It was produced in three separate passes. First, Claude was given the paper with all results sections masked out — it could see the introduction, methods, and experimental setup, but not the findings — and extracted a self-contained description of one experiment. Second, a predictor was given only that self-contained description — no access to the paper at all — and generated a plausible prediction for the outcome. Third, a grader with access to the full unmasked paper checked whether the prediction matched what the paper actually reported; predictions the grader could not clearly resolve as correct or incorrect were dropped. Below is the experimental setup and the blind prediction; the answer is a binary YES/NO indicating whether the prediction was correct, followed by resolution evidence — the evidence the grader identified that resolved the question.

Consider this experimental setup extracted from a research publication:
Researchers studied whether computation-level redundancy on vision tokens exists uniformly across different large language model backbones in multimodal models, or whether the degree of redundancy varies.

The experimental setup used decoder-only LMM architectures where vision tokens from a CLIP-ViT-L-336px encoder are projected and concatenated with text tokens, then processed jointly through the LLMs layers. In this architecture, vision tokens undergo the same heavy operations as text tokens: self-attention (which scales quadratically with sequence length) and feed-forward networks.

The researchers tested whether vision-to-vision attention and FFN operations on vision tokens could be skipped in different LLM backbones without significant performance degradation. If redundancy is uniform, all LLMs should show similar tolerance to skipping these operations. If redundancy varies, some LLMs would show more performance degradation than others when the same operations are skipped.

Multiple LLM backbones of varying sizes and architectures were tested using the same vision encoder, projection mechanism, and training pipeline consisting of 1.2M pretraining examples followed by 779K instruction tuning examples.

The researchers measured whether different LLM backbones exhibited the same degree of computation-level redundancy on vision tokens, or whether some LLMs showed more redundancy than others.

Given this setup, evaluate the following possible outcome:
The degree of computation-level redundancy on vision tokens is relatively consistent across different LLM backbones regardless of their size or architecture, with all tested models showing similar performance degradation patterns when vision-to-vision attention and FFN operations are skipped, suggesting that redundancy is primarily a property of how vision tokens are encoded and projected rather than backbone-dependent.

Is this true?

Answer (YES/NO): NO